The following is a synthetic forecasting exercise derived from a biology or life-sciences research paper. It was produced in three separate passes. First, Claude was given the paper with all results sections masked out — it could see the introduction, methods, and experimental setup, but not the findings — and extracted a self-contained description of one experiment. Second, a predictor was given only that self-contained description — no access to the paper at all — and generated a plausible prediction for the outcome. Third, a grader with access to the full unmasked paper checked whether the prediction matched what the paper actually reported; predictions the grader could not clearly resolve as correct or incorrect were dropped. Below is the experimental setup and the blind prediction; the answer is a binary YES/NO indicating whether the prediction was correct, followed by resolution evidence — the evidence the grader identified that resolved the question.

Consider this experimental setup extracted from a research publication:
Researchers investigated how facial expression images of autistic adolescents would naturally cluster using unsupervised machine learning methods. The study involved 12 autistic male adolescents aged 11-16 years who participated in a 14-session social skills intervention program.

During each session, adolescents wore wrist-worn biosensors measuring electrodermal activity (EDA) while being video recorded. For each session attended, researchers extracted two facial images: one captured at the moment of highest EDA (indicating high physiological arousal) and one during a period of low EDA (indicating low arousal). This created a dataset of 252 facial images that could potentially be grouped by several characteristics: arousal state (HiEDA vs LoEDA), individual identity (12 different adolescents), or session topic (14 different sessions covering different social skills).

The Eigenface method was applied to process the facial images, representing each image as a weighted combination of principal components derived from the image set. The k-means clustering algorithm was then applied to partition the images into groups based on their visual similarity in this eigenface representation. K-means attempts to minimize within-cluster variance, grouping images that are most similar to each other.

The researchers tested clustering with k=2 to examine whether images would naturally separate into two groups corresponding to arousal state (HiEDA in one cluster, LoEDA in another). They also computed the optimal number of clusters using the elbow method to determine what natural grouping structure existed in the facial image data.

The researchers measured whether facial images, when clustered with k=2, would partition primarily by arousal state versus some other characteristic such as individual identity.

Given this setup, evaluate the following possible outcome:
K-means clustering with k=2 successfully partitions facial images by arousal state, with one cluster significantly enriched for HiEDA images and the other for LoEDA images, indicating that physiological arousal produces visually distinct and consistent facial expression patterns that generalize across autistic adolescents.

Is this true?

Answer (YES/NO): NO